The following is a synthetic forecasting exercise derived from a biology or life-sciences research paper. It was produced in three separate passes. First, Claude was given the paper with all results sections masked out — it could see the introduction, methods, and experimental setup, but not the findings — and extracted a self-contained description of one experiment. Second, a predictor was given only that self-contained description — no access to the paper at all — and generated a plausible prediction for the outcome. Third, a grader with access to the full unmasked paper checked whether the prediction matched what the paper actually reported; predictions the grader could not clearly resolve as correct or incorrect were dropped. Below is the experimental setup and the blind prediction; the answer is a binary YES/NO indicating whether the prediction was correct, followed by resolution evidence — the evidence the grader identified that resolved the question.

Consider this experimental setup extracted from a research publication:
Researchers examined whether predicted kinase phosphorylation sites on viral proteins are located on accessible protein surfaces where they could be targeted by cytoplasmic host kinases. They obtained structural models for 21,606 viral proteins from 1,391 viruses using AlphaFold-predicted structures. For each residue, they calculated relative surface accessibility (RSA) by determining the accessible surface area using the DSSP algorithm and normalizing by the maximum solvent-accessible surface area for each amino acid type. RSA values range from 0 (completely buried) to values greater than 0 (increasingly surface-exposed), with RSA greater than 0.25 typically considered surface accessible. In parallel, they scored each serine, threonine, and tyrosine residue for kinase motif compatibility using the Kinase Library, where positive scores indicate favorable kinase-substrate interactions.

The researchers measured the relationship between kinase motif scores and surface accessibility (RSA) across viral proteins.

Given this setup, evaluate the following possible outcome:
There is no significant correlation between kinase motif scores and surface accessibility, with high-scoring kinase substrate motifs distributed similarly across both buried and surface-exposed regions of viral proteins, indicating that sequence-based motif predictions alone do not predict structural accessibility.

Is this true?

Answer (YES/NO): NO